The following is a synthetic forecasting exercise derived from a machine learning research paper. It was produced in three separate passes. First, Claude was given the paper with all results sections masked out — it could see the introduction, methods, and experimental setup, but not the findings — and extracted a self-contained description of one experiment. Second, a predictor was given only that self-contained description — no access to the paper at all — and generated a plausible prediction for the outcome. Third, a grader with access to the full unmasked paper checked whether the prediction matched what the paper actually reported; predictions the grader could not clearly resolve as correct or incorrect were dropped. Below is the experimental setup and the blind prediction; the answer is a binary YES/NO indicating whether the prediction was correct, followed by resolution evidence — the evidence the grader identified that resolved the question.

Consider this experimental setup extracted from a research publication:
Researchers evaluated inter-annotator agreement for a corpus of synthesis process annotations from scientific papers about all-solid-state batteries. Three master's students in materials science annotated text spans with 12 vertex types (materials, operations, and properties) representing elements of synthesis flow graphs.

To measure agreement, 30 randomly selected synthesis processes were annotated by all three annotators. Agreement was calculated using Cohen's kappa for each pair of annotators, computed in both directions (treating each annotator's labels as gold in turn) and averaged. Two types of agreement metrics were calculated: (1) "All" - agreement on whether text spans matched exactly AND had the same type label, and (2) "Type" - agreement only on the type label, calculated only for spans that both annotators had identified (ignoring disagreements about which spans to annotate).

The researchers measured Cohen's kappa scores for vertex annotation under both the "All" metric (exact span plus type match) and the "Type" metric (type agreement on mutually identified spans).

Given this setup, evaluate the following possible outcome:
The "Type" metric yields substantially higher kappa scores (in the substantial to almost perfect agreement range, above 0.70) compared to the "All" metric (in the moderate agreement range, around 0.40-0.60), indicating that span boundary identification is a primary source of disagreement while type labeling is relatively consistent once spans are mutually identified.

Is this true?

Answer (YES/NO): NO